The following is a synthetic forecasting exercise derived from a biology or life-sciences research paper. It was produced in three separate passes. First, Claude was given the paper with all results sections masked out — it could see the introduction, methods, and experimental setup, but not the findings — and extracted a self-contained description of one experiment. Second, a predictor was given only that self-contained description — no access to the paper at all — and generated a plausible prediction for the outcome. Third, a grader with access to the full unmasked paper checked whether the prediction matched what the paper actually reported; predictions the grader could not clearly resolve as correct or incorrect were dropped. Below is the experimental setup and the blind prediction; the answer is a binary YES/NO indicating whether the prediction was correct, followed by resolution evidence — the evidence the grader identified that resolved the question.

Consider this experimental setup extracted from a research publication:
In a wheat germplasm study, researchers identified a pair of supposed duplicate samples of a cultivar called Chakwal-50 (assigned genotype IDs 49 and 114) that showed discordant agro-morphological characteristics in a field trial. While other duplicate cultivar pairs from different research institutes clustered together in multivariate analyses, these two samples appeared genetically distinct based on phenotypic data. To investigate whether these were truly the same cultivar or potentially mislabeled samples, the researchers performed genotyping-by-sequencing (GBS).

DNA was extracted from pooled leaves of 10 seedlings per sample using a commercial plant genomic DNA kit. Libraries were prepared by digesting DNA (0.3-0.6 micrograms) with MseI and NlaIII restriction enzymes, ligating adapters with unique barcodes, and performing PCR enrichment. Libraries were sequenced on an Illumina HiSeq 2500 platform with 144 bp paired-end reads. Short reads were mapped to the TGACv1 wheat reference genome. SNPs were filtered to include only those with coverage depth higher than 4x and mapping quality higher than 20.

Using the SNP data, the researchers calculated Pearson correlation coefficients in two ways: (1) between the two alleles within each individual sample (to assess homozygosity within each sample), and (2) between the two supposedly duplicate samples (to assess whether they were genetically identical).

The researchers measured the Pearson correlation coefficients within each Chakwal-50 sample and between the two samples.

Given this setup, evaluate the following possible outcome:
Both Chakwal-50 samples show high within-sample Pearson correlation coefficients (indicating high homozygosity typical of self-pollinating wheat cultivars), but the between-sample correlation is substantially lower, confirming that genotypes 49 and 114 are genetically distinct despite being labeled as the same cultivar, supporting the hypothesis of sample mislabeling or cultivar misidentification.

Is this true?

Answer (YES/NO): YES